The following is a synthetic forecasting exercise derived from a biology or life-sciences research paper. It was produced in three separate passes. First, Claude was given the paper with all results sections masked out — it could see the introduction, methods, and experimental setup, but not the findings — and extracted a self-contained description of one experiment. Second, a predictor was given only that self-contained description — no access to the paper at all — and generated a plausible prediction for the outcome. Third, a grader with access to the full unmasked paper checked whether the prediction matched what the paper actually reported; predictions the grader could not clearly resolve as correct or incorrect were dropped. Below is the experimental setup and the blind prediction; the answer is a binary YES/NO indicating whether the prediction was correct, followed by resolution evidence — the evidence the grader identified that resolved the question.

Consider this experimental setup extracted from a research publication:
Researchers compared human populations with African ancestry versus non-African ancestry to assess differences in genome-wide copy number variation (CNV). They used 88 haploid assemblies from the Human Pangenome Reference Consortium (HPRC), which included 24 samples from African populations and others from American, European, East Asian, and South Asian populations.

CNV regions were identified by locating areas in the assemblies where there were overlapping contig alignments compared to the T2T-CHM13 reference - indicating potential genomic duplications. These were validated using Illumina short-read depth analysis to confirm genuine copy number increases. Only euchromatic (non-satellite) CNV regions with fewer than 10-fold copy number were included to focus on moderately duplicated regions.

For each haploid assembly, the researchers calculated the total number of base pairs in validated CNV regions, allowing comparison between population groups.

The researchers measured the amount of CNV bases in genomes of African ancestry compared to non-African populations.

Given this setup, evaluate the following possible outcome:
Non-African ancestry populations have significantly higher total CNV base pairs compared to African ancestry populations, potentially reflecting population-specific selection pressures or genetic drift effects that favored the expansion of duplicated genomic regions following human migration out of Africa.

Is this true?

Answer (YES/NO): NO